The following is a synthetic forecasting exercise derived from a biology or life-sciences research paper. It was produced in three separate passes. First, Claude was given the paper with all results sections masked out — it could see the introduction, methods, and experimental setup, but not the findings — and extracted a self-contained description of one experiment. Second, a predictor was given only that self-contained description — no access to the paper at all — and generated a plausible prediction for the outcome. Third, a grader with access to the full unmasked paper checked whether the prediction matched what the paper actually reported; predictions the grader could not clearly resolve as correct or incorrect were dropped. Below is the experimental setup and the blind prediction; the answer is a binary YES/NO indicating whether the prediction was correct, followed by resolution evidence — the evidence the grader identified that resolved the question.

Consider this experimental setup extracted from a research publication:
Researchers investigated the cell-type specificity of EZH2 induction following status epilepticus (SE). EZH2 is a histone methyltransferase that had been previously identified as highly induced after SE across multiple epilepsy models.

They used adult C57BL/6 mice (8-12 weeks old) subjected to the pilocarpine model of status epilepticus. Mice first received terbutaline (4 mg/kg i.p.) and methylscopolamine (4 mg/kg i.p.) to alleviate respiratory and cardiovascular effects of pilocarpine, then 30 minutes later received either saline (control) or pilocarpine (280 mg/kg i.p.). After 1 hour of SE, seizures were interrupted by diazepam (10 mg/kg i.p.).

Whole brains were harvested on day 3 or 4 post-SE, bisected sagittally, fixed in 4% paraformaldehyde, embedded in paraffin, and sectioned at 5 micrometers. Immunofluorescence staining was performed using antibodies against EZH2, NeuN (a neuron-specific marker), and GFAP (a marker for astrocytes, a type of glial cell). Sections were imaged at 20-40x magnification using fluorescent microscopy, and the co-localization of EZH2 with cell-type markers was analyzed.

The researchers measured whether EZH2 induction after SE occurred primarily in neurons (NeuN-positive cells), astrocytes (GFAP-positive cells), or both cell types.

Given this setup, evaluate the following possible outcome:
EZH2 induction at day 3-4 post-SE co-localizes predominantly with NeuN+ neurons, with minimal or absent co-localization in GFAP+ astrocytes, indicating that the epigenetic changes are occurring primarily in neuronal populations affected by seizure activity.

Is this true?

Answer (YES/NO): YES